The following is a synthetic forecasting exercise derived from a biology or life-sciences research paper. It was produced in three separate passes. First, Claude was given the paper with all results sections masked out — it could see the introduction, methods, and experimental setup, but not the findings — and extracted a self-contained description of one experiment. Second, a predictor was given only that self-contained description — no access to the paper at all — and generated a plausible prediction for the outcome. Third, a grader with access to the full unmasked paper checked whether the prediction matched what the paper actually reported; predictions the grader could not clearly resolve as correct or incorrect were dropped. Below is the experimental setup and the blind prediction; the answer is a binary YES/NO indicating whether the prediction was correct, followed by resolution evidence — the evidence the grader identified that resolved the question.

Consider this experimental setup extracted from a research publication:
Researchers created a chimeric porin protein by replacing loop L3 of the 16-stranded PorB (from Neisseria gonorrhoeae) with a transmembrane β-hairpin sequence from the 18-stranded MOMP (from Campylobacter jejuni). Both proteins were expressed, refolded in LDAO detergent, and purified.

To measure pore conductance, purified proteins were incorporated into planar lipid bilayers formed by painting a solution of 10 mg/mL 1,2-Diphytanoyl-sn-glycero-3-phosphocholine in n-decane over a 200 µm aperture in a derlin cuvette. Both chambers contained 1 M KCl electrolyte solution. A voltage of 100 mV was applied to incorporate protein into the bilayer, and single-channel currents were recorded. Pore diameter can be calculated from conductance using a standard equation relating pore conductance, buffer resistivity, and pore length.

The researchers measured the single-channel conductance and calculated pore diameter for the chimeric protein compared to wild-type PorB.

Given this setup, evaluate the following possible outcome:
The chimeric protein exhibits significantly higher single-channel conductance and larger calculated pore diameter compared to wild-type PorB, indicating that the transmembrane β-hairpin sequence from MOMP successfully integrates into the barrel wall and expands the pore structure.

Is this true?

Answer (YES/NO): NO